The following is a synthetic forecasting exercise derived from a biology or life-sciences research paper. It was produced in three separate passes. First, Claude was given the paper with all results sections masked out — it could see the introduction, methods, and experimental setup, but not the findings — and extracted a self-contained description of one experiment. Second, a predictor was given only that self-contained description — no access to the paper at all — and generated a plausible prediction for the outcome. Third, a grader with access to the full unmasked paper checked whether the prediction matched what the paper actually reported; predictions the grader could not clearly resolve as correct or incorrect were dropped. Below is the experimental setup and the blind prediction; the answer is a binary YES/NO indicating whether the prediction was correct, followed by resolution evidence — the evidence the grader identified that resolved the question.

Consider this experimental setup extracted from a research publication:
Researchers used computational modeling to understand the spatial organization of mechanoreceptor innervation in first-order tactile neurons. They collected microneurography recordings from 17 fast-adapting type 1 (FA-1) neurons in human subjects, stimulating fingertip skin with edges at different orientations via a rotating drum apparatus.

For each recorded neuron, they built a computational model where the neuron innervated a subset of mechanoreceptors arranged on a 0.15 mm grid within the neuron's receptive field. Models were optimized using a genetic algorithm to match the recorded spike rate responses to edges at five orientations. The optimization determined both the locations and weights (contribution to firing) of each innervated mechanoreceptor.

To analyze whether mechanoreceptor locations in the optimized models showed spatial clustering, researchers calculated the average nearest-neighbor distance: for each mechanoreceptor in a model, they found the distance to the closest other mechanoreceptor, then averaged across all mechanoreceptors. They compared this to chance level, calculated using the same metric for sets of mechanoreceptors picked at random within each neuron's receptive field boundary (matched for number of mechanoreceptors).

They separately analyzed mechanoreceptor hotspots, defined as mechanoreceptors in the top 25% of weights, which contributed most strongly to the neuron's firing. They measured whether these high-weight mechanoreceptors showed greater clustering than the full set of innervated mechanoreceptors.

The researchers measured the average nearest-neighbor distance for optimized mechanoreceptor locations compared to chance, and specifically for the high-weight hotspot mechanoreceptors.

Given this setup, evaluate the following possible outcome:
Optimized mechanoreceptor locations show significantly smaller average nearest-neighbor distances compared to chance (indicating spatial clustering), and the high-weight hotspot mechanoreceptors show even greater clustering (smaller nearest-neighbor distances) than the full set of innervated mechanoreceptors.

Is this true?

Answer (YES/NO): NO